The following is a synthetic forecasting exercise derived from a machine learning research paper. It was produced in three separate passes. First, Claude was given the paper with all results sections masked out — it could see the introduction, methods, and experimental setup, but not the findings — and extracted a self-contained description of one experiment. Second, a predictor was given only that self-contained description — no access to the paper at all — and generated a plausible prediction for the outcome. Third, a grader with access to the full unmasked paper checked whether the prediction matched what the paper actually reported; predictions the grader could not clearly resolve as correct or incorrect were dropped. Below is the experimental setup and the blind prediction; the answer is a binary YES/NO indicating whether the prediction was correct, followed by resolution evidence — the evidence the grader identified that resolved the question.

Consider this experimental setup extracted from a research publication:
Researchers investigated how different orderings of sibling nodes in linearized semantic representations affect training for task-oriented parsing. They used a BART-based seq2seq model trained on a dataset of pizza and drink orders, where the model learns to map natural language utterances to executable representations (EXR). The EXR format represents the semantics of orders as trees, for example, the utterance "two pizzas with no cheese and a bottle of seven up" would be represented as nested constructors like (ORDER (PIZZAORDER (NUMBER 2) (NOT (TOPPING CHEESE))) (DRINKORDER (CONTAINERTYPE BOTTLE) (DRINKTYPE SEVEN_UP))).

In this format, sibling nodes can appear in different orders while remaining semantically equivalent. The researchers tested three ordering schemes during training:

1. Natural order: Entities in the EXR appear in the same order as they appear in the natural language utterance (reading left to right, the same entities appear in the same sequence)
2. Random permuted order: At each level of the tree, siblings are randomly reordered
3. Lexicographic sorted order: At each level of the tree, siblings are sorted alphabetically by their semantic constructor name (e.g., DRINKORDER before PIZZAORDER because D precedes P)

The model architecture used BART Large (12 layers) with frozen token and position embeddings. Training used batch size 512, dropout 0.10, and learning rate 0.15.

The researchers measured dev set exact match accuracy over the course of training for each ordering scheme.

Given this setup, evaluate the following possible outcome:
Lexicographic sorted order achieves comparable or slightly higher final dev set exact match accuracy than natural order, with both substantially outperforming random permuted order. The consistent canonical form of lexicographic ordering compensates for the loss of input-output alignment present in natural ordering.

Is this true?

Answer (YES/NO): NO